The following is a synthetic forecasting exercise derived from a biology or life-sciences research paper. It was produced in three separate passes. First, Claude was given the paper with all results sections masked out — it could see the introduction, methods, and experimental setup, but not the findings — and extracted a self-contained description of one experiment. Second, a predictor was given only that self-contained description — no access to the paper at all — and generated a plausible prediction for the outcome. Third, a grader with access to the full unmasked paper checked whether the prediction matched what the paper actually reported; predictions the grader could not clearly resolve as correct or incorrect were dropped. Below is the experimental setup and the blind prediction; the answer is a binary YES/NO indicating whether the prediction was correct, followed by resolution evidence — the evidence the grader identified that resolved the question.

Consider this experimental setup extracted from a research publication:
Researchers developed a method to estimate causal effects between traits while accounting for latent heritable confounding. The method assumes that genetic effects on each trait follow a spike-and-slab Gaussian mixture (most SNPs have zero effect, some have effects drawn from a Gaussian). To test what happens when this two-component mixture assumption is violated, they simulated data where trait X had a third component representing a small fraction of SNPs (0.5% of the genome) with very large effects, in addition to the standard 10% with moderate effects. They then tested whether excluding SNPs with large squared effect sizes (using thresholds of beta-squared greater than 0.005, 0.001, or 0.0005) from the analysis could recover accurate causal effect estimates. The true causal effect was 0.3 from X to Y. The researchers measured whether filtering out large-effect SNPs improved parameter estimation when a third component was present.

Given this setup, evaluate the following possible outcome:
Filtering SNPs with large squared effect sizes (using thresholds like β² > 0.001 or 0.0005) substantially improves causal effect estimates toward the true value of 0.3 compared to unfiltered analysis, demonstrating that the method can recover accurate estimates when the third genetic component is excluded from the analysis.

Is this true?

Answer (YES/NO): YES